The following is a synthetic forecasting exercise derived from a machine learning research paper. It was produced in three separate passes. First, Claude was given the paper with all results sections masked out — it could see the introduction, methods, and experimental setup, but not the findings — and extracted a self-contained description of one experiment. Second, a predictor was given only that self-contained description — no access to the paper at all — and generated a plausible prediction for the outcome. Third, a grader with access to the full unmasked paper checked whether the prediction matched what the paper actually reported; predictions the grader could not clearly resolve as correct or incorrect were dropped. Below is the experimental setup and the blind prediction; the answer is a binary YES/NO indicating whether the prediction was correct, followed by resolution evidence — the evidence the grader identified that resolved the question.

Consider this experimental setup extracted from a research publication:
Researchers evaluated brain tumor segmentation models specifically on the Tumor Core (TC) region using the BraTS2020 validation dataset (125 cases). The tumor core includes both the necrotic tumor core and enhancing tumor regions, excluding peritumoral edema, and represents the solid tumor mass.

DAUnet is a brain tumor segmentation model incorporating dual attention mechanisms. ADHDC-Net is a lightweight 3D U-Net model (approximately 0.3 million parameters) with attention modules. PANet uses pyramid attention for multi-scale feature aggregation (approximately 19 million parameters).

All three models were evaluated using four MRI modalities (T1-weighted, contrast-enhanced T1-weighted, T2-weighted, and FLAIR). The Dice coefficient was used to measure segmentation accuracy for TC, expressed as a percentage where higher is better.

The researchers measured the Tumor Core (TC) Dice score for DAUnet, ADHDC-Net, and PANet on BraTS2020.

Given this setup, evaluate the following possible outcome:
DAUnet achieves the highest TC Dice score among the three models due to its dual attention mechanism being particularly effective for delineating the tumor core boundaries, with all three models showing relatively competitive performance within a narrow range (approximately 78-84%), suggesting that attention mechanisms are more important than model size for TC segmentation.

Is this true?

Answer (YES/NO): NO